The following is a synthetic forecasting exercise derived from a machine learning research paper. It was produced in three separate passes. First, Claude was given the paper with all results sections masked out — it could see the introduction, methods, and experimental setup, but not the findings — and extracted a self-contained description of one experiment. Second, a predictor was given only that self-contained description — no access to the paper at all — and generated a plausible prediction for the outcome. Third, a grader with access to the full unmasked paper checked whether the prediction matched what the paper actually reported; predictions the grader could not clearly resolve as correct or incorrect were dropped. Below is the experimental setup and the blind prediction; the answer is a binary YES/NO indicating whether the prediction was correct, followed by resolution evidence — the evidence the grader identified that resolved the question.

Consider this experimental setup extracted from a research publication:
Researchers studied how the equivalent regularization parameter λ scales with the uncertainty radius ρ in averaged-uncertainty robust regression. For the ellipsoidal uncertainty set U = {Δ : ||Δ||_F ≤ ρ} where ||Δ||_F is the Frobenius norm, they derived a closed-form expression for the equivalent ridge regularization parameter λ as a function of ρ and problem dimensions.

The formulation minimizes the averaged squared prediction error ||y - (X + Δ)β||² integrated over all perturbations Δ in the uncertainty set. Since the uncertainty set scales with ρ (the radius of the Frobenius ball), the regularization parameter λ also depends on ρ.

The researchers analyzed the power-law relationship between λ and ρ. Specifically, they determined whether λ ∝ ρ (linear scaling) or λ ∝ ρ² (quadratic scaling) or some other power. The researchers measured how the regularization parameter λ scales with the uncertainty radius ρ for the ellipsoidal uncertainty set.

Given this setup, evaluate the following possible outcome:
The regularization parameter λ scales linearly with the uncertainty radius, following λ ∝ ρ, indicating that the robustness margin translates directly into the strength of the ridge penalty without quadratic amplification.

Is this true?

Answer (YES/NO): NO